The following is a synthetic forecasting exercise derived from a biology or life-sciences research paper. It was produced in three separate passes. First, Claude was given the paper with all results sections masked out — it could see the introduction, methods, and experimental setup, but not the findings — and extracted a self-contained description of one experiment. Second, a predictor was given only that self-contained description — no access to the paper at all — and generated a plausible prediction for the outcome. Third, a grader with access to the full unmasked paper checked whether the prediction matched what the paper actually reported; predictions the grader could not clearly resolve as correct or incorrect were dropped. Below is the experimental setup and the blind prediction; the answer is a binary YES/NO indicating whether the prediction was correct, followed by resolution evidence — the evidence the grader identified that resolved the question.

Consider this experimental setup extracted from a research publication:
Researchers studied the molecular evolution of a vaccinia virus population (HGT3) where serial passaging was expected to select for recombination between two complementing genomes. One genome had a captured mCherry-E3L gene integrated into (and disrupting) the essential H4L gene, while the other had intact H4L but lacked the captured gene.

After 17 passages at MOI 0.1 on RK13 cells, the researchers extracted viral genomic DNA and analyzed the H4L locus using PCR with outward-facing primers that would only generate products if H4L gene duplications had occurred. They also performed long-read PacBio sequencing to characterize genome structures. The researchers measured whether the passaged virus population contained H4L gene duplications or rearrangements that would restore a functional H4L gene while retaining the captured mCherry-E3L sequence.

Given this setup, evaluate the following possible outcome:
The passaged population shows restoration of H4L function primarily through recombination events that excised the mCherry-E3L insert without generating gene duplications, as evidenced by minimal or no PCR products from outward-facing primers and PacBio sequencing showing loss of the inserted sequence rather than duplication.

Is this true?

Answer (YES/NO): NO